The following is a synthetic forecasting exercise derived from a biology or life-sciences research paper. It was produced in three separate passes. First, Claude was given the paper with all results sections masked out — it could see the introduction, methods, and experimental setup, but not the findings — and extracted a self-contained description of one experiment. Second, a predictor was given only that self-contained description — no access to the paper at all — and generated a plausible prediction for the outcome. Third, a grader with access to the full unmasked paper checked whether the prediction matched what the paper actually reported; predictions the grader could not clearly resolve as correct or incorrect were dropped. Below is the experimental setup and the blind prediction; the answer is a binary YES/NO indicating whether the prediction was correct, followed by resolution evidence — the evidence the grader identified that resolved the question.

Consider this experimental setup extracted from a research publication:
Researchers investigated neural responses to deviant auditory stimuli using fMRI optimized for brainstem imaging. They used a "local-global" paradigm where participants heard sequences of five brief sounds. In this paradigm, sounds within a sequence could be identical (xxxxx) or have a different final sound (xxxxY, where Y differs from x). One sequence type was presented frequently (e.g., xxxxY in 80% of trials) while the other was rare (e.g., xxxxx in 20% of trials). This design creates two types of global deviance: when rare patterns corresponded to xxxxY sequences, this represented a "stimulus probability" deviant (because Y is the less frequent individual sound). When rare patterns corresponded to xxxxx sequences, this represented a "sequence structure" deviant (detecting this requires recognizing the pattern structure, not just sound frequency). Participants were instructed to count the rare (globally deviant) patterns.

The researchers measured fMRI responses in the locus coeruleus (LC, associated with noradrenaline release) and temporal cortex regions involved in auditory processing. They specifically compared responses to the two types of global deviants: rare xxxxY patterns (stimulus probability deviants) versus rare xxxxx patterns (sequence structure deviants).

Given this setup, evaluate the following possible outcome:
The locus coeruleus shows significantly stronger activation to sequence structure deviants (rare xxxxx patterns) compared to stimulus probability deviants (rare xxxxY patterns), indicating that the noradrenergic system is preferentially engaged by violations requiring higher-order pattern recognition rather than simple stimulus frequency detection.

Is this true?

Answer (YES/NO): NO